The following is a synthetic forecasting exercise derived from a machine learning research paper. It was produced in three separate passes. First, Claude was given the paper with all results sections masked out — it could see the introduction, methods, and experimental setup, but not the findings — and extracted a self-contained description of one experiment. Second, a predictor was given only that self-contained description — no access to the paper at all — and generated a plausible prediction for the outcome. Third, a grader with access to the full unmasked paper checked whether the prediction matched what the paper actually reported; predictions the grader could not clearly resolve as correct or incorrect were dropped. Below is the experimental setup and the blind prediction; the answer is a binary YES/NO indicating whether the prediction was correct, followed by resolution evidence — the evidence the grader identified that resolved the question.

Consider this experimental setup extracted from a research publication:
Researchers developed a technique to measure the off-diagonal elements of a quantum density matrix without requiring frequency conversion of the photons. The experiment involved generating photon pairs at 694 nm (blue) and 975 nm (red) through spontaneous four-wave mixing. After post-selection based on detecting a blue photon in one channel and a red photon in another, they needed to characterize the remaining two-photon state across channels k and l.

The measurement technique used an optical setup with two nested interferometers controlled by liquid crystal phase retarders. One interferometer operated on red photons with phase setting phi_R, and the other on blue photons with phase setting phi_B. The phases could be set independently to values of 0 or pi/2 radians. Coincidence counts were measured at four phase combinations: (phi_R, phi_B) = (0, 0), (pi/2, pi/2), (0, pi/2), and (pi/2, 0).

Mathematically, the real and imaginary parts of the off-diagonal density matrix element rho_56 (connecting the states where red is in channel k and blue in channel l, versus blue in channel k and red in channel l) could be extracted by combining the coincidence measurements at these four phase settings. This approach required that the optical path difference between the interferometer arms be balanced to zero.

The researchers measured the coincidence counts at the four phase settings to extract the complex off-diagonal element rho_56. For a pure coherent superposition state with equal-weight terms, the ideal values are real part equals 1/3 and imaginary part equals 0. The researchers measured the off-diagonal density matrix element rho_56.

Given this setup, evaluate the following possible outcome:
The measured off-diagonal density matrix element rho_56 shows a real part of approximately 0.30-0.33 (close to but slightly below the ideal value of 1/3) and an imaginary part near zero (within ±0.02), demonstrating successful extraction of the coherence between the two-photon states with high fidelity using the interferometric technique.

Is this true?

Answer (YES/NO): NO